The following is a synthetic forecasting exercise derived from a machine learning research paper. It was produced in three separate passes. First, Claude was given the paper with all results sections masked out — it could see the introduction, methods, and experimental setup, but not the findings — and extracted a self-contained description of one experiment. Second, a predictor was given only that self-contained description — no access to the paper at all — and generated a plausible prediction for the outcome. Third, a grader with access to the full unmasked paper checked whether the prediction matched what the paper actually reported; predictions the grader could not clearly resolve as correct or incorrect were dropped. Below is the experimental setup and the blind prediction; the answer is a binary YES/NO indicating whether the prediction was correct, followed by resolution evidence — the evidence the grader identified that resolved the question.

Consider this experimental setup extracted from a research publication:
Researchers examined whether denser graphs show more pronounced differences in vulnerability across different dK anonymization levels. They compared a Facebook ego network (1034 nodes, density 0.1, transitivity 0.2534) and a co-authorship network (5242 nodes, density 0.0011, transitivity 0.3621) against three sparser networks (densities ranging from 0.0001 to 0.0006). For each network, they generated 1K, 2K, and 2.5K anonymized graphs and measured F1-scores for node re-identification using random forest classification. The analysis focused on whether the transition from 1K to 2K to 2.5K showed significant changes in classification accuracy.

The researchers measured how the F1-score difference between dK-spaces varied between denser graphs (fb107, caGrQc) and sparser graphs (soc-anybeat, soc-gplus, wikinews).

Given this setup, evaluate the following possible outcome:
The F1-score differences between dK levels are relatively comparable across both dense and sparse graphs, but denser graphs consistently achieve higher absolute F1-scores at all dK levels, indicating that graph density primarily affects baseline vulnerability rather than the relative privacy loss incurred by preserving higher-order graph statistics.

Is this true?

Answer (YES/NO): NO